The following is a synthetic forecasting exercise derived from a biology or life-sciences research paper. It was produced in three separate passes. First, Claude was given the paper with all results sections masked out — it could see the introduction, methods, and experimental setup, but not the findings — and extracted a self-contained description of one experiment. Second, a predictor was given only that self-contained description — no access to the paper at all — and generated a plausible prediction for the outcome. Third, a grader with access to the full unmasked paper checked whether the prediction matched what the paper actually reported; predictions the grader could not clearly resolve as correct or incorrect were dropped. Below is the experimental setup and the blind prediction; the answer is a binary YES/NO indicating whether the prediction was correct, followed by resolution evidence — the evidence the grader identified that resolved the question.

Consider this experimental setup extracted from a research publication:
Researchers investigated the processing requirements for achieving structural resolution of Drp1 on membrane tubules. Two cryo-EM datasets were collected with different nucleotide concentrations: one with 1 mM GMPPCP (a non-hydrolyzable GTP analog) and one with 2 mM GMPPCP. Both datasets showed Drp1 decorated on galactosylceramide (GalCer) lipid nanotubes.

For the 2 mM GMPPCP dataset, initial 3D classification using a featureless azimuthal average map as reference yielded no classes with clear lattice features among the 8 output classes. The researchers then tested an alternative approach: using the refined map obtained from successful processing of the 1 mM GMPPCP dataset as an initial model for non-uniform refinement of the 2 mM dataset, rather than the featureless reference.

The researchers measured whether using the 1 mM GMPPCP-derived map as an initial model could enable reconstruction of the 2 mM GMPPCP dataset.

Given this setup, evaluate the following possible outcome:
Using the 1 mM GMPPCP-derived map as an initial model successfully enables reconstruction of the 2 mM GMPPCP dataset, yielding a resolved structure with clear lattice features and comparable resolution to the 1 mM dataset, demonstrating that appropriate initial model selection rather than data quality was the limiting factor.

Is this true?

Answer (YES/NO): NO